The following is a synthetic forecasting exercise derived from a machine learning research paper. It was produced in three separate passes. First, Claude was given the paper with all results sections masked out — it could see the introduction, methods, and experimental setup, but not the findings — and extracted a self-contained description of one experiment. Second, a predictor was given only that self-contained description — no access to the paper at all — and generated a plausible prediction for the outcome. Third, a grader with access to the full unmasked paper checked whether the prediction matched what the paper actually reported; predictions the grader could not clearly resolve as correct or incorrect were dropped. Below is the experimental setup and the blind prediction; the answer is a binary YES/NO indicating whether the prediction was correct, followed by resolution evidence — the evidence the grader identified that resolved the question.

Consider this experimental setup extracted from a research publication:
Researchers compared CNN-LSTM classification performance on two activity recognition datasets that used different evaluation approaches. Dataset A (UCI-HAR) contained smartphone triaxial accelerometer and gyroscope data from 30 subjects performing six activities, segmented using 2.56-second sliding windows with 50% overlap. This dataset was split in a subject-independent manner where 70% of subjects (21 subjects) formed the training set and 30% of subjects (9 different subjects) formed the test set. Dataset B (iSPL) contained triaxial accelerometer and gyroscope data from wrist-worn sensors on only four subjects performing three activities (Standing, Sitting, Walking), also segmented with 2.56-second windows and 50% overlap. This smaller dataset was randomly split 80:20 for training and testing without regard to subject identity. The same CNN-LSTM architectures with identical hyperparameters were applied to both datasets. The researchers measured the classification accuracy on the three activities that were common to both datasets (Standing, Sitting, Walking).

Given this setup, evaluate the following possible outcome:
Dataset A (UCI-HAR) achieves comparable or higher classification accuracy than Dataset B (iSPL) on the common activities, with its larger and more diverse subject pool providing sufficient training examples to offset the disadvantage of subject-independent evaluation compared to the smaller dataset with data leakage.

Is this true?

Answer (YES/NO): NO